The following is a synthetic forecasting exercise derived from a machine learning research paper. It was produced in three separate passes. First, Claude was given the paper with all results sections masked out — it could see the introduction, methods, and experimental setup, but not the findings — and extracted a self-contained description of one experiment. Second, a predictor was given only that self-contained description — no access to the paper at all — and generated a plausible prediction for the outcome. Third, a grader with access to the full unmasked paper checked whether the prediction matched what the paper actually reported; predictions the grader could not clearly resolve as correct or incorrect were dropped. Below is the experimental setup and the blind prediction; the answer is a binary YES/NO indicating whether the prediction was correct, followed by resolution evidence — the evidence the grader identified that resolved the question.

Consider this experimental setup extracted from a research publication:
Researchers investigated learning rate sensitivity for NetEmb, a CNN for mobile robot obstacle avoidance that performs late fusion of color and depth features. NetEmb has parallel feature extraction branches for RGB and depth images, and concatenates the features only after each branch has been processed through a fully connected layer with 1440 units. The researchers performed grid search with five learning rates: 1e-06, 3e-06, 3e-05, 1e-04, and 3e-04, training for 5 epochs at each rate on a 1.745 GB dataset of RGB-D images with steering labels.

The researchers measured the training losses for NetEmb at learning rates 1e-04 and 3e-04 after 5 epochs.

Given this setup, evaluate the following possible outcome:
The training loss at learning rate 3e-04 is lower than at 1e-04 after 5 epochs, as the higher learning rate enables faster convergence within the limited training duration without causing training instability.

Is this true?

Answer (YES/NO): NO